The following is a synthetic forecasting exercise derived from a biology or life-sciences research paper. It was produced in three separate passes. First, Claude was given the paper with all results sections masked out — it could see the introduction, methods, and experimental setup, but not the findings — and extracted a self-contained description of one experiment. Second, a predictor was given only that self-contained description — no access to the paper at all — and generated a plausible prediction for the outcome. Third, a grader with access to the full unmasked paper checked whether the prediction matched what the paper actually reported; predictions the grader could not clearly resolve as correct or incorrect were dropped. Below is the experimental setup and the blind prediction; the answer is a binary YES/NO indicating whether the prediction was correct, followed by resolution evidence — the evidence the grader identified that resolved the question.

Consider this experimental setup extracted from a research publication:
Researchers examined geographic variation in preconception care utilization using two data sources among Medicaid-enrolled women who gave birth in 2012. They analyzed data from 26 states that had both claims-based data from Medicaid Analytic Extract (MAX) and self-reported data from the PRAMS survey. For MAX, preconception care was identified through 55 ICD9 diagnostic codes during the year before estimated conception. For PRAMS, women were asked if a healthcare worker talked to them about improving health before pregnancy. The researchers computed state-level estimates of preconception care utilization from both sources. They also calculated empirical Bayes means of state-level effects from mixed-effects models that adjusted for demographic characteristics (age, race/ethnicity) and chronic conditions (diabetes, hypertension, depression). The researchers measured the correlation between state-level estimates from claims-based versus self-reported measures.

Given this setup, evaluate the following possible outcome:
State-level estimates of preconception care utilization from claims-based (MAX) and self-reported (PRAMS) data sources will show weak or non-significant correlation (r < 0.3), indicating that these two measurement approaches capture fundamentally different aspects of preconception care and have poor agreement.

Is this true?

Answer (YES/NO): NO